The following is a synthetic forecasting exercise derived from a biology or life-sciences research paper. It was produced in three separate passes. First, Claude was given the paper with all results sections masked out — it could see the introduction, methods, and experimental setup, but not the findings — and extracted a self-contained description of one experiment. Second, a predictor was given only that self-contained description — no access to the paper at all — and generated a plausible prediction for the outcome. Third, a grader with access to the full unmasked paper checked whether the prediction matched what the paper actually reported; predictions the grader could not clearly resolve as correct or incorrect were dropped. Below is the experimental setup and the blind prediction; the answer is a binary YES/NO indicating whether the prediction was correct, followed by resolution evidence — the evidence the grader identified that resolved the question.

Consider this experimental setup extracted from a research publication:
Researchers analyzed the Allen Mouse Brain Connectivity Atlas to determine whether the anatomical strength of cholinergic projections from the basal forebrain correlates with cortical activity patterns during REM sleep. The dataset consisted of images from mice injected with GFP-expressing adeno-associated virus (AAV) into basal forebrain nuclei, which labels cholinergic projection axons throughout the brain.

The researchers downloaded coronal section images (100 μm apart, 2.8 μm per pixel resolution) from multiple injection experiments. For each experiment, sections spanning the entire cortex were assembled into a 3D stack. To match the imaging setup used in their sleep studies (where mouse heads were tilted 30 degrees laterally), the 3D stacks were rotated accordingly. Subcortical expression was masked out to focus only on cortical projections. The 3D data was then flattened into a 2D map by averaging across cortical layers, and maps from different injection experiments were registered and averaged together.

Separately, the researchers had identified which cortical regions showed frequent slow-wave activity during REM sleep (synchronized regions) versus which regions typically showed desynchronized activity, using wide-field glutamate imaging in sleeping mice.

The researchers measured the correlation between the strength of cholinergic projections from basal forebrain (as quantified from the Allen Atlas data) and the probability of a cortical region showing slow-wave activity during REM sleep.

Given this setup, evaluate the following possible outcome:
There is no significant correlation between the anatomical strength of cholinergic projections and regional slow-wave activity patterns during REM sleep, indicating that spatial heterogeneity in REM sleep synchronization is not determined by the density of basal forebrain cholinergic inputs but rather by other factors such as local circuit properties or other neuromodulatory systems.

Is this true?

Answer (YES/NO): NO